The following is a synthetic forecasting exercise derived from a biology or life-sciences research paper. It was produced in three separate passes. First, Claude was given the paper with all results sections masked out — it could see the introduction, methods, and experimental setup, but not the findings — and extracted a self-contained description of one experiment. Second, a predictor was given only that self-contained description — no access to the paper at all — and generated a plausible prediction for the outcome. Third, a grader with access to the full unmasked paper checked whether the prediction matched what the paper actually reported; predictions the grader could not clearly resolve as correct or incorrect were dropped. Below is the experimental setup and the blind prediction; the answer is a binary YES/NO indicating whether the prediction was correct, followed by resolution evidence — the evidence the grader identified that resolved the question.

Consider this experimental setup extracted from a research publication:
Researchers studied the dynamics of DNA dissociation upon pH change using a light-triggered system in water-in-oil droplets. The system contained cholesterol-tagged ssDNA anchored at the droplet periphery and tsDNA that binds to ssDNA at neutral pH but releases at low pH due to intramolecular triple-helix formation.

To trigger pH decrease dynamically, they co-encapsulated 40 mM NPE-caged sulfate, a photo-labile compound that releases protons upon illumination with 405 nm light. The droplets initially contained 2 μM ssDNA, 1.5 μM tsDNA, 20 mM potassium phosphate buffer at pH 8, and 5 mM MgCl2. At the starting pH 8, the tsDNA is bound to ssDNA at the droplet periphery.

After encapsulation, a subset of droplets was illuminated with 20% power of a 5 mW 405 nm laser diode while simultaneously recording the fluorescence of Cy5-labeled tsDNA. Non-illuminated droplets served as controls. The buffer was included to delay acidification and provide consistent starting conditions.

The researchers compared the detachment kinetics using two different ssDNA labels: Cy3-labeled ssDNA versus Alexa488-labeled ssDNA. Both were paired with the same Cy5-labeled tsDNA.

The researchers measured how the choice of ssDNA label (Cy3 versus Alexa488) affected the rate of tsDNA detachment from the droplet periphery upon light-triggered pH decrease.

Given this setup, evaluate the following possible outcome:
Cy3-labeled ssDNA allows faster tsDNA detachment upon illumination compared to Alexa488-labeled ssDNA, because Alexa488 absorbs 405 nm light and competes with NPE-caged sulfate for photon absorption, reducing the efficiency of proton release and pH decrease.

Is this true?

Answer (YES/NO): NO